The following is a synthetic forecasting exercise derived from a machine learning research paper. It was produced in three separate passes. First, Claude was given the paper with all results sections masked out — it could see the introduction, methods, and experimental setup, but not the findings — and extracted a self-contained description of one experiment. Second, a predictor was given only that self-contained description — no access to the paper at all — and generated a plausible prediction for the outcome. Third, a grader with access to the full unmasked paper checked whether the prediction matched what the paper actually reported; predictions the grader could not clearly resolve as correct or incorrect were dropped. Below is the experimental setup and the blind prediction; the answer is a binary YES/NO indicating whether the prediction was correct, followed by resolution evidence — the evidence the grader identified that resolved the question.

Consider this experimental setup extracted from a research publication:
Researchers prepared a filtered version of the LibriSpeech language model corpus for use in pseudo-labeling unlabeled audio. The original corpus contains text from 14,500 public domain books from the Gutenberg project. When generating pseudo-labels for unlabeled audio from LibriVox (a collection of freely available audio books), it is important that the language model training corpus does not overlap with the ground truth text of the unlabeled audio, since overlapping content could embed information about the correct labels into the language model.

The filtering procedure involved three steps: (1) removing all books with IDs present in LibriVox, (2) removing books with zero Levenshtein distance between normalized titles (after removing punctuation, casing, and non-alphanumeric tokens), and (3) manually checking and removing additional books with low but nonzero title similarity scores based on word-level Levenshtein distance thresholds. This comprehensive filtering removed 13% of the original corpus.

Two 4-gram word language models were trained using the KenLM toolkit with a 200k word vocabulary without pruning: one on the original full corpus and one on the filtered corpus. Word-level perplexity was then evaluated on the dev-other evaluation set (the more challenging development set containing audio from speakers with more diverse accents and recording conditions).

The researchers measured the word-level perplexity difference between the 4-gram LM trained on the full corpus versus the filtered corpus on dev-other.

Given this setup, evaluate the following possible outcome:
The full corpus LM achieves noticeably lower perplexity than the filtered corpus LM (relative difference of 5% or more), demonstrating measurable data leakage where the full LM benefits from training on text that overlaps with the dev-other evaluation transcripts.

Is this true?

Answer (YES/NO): NO